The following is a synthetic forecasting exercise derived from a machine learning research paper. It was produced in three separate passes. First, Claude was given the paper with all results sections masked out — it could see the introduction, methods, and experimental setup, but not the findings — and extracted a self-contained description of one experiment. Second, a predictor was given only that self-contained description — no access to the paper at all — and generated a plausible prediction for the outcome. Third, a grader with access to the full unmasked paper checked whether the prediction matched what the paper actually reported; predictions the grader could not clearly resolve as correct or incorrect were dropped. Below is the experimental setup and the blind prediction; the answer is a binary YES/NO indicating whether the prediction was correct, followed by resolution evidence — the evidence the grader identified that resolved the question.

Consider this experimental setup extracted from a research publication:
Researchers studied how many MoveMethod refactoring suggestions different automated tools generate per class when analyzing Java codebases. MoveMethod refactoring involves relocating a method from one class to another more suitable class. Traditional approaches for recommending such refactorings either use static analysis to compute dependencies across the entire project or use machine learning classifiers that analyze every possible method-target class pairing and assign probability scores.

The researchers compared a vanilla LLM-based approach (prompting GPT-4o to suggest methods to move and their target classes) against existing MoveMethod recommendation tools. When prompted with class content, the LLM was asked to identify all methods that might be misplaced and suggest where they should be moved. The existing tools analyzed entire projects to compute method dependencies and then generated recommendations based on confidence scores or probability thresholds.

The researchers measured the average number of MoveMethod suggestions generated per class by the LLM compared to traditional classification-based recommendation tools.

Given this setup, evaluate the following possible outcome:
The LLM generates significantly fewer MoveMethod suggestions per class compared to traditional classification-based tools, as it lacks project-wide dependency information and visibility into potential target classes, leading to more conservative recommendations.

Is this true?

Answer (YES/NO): NO